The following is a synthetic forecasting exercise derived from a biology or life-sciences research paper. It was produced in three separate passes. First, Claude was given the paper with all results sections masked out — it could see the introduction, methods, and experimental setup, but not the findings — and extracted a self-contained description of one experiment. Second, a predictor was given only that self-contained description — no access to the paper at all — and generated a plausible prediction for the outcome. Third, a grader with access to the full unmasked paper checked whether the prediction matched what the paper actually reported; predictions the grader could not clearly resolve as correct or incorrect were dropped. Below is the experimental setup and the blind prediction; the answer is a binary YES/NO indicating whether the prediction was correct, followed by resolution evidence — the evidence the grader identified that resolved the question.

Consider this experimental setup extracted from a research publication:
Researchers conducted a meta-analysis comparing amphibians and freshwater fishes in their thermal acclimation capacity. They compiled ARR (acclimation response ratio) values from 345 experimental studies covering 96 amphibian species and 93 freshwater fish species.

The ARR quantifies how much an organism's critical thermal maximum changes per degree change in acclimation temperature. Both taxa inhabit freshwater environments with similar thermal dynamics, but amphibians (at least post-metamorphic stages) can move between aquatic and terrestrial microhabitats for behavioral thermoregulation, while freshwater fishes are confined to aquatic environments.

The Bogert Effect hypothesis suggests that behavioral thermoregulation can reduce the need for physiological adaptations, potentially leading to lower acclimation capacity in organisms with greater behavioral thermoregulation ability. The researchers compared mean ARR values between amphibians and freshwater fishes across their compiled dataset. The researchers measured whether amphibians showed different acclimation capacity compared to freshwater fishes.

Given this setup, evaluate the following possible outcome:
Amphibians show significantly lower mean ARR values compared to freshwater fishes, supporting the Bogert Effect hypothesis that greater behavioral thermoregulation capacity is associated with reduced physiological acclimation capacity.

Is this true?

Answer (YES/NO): YES